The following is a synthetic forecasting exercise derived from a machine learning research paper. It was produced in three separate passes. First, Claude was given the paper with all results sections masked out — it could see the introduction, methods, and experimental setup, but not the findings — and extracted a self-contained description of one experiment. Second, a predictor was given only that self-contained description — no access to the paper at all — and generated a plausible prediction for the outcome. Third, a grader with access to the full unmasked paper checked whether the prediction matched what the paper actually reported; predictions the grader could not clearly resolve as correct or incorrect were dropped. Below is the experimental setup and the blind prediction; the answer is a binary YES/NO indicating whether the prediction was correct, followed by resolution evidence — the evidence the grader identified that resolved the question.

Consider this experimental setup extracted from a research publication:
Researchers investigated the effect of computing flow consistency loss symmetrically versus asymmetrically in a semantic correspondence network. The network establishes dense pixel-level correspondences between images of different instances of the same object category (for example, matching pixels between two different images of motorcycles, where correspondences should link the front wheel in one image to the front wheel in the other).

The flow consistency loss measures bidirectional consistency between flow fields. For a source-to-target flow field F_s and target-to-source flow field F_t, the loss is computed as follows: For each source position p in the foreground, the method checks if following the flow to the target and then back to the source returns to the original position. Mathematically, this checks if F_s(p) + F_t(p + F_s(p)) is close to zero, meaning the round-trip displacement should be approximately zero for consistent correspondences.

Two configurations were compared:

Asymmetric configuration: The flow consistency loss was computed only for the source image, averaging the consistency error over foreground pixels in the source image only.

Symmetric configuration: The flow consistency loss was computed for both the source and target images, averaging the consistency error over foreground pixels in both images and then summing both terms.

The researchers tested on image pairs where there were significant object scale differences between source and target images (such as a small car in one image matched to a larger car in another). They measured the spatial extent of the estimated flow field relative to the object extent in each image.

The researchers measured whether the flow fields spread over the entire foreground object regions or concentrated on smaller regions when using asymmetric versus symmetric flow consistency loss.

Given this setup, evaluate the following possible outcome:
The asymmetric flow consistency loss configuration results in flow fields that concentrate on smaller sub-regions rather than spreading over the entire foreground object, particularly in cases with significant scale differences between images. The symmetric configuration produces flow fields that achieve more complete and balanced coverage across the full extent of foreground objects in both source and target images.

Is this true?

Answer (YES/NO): YES